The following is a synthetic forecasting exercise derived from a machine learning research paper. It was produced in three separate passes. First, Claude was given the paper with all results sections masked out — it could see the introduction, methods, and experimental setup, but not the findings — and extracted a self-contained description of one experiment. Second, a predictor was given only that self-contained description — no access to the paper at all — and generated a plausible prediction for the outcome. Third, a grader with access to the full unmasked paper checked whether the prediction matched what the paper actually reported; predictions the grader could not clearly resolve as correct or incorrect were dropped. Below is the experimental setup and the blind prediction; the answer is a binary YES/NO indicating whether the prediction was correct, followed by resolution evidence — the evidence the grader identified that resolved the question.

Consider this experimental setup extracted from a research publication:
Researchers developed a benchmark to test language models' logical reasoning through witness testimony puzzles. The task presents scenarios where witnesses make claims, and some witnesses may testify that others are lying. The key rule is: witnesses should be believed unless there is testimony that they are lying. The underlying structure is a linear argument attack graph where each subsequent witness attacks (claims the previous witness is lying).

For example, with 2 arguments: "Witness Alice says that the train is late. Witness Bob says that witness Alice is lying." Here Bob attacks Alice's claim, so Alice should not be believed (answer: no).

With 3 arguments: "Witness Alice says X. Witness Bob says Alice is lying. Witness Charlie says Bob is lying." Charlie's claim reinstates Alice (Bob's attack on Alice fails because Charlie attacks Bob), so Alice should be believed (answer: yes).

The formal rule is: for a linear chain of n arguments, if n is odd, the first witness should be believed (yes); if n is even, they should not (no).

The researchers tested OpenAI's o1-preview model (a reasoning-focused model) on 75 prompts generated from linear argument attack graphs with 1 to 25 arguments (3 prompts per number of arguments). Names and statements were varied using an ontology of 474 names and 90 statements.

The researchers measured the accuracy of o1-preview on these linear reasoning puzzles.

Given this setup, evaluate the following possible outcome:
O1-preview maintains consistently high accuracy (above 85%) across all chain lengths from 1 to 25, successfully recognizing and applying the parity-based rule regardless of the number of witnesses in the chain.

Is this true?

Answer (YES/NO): YES